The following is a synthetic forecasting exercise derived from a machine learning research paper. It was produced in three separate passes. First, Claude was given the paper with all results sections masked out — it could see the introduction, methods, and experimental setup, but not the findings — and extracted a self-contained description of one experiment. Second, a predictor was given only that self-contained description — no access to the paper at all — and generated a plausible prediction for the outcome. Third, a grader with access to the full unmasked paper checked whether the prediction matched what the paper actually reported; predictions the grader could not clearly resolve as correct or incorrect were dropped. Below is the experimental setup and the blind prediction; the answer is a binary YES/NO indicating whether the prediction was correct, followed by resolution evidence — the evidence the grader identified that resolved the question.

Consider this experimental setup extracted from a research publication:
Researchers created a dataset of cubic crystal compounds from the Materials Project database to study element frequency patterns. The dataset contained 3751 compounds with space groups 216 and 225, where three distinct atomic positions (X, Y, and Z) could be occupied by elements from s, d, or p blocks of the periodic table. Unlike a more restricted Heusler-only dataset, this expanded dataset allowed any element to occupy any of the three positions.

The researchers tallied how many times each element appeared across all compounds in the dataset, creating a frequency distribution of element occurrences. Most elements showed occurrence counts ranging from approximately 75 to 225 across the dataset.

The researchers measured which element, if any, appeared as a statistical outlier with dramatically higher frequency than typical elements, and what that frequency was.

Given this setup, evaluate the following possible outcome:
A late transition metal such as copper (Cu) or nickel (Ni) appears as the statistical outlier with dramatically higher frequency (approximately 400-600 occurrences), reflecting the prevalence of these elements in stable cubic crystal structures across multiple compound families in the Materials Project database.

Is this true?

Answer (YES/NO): NO